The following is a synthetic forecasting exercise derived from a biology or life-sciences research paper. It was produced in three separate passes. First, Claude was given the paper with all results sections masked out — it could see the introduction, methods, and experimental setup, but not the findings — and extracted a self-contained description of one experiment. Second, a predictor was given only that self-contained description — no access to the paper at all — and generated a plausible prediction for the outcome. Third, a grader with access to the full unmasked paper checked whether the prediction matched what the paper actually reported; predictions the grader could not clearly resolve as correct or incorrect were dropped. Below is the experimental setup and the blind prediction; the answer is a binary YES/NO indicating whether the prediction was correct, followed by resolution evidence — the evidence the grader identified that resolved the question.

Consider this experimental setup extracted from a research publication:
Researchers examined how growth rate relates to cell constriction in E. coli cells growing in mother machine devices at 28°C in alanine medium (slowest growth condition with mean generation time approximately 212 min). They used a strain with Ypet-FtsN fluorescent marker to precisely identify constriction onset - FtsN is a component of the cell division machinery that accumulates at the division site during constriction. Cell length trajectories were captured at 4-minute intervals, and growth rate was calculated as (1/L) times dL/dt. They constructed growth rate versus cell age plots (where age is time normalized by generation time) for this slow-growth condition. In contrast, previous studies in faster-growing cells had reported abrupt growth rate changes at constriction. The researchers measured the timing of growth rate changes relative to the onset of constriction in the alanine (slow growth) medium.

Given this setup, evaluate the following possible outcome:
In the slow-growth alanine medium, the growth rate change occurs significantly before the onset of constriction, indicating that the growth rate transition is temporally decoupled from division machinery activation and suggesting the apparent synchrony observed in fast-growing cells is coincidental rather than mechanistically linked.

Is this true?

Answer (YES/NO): NO